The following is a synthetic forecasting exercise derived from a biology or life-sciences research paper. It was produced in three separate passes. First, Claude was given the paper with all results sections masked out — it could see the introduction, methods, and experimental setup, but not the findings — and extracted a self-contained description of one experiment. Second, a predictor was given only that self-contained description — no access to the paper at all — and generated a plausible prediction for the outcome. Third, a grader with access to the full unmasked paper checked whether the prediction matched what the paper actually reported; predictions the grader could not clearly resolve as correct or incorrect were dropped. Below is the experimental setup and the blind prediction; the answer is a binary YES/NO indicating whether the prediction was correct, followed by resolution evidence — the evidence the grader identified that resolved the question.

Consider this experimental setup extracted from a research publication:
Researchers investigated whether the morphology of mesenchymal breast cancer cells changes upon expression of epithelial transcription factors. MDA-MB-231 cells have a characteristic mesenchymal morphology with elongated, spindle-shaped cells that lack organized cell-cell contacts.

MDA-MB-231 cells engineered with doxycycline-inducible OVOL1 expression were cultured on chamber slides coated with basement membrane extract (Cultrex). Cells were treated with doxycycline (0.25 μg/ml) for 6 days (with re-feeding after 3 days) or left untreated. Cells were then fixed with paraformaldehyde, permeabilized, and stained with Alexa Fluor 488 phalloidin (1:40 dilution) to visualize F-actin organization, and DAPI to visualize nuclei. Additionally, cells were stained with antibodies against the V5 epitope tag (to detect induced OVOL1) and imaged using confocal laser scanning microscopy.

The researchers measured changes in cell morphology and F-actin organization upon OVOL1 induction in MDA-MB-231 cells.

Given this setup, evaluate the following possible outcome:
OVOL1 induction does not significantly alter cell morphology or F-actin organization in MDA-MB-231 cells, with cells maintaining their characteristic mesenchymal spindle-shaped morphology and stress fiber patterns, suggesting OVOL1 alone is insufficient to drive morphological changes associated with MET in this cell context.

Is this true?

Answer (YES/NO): NO